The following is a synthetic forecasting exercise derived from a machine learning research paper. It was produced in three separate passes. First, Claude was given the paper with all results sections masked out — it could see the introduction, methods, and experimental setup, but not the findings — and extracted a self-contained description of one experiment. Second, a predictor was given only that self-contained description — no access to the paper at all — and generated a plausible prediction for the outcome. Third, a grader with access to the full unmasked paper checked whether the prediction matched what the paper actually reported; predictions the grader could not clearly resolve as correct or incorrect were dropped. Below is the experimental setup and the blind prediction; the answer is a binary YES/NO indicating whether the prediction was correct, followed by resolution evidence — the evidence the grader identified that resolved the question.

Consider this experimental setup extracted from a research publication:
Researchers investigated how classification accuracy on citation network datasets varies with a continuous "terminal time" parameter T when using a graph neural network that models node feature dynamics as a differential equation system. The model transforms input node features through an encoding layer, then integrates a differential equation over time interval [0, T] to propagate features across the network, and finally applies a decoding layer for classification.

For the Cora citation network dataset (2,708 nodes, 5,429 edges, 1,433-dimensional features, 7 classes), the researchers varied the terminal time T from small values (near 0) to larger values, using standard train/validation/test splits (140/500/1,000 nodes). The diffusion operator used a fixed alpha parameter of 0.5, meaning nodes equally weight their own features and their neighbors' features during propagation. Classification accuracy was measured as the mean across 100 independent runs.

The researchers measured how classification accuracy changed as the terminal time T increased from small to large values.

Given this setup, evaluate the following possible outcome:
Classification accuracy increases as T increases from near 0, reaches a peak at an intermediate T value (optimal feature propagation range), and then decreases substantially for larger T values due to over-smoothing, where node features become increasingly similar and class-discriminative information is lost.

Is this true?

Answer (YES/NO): YES